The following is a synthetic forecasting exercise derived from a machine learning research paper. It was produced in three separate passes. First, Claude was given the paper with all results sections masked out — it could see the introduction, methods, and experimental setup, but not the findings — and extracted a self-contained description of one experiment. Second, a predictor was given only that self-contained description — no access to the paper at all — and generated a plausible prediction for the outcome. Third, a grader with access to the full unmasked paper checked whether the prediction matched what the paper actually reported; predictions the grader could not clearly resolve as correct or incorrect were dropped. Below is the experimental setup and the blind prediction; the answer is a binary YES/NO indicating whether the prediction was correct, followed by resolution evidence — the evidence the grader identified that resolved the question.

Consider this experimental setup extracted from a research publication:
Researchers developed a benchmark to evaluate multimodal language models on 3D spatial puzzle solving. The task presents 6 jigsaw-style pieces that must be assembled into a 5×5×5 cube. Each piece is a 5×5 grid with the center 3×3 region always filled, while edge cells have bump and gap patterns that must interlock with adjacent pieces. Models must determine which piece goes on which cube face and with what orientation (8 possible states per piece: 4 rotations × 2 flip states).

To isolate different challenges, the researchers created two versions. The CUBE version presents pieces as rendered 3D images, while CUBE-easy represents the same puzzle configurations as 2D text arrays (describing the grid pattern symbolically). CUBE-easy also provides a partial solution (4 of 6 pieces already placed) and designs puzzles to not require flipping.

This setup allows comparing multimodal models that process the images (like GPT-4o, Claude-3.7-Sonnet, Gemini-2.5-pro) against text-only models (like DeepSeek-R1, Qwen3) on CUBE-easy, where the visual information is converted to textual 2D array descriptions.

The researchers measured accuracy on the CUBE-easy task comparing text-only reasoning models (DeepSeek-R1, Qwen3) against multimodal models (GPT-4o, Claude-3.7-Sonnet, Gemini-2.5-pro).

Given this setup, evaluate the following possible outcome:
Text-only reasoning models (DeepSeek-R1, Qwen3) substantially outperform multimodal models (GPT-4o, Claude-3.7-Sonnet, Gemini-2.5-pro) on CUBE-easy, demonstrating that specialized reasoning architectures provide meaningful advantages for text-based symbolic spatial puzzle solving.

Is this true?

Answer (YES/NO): NO